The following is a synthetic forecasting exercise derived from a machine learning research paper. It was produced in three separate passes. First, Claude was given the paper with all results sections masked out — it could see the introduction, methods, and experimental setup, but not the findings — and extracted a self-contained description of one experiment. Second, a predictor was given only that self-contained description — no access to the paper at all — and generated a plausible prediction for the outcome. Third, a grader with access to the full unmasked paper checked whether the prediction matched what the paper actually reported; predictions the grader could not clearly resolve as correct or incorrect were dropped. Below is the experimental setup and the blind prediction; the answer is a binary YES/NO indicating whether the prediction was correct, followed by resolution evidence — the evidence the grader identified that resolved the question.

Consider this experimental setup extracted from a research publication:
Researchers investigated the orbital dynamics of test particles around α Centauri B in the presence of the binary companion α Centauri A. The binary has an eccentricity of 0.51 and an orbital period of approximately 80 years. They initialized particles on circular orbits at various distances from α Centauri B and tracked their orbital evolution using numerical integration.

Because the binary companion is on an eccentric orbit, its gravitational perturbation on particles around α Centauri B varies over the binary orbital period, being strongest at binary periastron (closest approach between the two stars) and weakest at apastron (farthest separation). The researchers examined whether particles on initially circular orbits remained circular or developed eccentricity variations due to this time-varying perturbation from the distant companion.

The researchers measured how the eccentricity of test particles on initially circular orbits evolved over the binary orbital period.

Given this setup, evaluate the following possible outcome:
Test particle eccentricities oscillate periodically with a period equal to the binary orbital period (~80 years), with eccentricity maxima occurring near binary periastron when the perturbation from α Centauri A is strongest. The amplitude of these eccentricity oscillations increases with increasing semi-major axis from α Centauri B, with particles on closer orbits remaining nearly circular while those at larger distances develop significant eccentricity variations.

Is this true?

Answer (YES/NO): NO